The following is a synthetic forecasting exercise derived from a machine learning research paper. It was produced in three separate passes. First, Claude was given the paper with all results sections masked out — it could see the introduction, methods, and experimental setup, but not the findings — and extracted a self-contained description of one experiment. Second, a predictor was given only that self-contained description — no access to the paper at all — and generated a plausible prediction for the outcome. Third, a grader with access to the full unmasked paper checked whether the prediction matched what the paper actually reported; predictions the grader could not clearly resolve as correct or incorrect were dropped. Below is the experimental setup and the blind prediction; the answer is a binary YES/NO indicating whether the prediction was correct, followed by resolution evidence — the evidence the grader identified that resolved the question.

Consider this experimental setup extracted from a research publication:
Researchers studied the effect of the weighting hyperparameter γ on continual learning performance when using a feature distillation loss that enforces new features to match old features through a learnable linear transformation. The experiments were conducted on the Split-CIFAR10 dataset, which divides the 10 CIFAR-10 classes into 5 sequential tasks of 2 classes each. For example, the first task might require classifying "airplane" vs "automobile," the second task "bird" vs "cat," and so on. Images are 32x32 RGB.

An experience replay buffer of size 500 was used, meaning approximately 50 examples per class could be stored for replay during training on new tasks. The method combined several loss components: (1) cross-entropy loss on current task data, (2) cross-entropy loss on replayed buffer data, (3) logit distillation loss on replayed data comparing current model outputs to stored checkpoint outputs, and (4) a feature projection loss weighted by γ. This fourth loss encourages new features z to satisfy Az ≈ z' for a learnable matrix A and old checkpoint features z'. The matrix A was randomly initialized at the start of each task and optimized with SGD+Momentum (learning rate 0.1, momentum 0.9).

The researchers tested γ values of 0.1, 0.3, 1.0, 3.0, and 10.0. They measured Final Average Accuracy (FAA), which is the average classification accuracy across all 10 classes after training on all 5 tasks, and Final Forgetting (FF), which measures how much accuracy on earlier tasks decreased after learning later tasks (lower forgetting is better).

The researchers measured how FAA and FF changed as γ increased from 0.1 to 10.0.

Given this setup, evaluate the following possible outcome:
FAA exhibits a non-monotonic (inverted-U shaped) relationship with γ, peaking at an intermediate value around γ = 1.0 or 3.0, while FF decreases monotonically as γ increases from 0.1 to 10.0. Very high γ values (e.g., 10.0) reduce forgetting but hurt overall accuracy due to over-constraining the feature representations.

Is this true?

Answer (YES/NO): YES